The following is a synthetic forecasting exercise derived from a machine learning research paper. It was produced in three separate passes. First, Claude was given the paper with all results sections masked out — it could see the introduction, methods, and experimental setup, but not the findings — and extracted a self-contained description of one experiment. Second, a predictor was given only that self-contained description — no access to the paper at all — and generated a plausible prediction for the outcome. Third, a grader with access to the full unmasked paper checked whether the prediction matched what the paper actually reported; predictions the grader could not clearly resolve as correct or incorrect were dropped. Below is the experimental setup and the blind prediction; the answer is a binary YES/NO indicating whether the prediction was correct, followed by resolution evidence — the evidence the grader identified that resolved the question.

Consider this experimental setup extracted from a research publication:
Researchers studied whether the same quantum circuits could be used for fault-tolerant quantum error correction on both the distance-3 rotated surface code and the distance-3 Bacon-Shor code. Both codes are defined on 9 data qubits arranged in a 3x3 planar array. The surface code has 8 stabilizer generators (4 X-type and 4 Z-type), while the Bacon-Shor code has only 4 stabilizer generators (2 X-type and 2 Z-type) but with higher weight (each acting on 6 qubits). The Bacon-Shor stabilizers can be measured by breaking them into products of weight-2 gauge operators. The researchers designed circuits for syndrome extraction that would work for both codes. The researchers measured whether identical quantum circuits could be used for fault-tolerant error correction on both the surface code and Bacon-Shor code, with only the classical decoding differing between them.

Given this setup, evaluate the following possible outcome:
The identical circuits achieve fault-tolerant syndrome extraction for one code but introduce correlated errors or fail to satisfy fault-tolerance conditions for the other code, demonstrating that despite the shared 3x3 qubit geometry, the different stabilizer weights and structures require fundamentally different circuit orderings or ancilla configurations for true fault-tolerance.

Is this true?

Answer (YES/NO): NO